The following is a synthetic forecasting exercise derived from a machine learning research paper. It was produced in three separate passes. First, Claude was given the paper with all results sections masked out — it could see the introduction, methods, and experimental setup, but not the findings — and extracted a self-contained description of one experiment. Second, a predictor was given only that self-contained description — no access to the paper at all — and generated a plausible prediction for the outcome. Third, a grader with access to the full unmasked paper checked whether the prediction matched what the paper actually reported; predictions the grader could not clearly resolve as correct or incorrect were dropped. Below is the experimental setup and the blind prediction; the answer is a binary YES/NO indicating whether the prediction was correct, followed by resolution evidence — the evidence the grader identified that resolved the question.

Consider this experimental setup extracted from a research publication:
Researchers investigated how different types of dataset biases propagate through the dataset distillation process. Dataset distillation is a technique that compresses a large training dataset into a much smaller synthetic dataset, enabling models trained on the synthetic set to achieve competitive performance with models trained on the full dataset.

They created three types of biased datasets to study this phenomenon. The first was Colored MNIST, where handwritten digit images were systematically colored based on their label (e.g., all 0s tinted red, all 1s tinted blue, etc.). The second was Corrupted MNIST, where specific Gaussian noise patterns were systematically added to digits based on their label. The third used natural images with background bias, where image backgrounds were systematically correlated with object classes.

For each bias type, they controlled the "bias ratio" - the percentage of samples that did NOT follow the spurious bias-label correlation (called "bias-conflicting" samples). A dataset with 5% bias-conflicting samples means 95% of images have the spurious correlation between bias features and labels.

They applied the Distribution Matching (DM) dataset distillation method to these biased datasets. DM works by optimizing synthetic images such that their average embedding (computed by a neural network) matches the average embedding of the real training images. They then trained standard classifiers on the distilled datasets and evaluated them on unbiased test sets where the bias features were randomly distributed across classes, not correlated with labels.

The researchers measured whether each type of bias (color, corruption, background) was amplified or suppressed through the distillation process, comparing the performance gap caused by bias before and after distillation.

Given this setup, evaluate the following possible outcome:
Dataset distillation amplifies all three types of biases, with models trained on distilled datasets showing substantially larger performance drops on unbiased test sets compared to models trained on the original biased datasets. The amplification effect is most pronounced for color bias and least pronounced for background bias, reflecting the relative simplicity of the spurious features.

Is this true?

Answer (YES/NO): NO